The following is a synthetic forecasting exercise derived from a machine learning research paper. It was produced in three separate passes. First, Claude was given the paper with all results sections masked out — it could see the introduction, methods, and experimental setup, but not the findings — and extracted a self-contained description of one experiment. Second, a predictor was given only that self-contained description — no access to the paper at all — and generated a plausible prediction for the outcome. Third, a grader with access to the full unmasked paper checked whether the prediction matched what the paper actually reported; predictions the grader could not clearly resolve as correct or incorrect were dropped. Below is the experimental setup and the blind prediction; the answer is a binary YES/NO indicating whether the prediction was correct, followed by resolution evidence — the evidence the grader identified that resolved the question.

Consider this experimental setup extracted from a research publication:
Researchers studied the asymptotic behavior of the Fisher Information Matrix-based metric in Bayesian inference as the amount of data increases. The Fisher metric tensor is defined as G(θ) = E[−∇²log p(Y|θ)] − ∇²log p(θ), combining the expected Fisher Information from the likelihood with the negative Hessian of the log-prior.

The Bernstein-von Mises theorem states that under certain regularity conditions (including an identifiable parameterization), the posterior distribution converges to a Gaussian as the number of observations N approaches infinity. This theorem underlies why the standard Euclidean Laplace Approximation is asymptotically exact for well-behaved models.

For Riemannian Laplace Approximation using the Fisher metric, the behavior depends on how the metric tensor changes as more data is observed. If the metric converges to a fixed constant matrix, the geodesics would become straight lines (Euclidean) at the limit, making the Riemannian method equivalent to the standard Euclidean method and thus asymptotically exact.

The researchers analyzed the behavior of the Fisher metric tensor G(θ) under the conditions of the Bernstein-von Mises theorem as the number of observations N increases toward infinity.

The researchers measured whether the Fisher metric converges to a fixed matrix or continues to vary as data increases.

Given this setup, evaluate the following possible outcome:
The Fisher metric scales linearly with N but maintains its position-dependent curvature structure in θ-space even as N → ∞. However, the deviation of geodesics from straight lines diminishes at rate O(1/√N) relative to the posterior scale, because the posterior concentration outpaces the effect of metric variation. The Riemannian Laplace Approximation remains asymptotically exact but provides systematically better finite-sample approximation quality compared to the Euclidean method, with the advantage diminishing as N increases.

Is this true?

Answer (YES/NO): NO